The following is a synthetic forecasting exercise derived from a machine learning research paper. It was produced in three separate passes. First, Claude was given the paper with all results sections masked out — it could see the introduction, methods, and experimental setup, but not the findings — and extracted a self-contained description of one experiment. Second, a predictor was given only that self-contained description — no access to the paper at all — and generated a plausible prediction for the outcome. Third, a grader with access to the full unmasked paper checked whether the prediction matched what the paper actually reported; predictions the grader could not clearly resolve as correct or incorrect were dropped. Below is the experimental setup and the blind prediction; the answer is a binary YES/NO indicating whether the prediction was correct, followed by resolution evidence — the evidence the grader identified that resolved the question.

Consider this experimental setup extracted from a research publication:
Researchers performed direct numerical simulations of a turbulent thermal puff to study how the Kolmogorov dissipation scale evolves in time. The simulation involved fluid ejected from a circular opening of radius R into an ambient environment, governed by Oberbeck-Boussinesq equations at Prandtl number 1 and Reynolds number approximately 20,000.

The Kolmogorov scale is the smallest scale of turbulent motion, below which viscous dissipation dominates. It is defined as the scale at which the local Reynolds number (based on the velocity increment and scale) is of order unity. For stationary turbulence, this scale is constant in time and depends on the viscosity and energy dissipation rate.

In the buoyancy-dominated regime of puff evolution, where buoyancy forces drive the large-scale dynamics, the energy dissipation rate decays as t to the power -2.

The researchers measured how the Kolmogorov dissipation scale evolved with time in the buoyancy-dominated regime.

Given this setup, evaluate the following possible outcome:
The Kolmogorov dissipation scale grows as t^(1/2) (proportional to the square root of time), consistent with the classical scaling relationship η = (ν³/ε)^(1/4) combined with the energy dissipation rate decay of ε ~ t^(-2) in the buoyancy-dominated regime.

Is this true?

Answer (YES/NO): YES